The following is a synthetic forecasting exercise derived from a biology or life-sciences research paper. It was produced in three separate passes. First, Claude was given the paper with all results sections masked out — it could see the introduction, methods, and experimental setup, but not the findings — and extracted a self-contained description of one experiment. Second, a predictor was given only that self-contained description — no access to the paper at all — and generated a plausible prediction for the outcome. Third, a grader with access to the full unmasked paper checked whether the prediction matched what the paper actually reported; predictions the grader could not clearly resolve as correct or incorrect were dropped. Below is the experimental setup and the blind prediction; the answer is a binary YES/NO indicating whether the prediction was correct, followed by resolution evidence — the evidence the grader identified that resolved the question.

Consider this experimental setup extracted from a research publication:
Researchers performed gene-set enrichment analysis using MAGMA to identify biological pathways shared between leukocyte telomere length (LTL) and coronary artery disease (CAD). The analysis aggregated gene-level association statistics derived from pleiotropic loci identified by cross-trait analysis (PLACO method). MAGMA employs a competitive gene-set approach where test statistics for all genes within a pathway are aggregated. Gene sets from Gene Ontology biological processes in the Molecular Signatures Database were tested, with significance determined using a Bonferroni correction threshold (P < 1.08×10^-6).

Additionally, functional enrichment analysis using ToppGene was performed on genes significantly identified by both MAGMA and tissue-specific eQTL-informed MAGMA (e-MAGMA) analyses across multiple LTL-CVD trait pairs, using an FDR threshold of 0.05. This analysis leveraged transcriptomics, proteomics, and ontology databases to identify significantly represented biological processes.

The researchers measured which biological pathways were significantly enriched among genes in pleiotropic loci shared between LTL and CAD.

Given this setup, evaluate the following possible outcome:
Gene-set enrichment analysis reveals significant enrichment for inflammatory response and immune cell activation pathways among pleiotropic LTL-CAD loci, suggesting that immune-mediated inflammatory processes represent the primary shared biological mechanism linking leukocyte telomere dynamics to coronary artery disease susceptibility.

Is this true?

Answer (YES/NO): NO